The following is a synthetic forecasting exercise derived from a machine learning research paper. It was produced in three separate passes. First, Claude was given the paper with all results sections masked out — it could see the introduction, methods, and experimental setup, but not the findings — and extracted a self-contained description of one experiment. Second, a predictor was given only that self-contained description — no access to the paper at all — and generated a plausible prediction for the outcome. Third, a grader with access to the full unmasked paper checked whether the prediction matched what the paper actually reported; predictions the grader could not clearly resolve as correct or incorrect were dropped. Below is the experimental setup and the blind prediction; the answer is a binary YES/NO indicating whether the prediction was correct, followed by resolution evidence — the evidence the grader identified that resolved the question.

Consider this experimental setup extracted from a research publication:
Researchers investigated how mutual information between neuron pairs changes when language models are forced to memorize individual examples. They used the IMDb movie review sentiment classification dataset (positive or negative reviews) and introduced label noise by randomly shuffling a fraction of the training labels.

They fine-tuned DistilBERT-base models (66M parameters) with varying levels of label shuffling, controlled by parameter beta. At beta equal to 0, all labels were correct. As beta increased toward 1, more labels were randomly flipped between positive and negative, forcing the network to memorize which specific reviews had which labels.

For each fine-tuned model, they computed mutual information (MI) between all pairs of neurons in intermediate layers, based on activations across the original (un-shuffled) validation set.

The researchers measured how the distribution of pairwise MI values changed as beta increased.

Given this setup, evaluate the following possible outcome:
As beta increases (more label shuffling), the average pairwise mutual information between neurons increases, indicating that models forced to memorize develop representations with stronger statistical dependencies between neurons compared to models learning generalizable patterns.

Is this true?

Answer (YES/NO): NO